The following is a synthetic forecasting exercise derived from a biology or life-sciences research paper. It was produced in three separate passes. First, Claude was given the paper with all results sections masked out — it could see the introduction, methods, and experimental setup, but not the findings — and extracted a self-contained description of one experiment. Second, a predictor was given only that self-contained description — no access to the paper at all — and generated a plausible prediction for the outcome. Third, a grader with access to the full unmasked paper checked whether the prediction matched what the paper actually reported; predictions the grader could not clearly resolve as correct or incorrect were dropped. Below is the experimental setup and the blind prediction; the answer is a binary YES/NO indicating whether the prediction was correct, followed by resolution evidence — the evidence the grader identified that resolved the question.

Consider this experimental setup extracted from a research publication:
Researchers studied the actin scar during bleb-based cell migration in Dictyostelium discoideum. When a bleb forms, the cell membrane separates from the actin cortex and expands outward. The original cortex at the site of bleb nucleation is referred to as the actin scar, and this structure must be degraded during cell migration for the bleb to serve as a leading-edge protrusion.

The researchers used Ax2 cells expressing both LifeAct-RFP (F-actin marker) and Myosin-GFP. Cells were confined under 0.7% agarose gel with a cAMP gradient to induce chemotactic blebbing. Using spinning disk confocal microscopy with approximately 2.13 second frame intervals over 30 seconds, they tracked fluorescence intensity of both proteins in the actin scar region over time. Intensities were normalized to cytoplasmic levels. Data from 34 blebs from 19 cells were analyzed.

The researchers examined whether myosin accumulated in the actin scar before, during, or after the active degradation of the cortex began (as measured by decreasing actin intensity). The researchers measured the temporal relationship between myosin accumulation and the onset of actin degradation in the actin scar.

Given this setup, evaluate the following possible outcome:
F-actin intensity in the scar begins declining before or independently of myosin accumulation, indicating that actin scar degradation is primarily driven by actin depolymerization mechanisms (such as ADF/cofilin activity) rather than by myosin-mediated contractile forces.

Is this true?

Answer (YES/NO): NO